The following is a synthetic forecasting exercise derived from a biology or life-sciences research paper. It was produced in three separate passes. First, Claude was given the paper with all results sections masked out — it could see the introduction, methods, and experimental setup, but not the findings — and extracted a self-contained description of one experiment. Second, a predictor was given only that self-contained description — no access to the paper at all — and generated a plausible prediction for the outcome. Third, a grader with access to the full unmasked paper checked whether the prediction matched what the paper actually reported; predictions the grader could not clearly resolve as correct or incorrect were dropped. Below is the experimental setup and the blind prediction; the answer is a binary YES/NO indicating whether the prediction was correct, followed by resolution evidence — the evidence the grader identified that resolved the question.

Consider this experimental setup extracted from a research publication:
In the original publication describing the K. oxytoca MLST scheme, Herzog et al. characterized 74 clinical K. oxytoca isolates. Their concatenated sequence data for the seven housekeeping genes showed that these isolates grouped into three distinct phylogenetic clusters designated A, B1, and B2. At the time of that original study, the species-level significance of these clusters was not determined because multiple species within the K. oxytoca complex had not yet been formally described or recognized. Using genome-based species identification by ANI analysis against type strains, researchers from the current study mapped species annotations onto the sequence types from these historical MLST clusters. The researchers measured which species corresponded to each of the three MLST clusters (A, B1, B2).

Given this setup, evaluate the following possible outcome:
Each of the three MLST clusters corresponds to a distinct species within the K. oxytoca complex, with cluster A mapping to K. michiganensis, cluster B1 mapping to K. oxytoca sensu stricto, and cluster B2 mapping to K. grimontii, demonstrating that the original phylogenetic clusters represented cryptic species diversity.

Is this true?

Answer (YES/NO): NO